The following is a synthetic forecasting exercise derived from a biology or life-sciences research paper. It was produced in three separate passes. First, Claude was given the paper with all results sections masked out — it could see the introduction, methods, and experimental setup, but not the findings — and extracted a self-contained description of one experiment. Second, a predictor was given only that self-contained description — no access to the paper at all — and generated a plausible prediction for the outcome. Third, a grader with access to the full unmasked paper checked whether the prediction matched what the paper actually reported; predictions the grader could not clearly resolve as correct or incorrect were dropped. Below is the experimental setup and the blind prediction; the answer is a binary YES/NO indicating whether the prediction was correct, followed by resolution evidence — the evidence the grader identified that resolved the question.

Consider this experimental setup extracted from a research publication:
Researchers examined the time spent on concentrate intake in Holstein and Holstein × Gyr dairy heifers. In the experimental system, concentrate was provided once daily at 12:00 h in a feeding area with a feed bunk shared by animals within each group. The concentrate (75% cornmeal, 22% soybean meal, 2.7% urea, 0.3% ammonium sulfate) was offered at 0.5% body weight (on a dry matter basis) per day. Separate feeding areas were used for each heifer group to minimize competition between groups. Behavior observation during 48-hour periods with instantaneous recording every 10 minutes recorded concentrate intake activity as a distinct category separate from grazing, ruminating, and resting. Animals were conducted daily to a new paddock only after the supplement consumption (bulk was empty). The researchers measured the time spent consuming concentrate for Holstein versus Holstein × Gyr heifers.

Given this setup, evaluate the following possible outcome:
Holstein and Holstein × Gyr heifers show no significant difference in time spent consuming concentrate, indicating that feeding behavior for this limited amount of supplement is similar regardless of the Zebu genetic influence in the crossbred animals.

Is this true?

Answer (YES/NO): NO